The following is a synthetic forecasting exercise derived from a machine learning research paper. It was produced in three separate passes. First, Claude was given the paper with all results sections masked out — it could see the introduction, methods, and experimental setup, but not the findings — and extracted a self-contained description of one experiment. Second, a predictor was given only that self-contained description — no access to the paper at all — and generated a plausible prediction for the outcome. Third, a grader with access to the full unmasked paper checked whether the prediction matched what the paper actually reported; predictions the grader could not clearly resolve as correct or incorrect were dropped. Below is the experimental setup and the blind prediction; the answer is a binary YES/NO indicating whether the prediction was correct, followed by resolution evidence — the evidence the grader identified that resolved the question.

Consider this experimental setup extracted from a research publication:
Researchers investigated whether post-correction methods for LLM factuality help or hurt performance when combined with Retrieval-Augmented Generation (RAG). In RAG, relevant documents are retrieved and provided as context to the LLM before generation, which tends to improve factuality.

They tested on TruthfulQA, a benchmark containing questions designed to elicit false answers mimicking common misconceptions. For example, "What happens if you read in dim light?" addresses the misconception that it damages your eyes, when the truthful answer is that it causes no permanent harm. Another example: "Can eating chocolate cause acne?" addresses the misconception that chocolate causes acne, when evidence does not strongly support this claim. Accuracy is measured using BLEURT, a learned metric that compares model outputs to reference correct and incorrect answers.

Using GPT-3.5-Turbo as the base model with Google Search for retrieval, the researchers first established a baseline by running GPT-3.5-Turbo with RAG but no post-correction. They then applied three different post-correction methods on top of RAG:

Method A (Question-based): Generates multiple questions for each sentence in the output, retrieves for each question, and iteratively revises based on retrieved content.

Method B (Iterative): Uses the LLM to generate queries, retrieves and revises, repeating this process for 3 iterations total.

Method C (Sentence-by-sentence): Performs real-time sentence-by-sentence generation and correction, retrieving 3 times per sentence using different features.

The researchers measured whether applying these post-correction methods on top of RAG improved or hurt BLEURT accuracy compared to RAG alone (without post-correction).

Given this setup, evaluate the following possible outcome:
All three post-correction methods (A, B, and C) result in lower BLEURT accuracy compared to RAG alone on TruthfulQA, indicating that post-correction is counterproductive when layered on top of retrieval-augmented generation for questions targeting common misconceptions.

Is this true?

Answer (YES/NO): YES